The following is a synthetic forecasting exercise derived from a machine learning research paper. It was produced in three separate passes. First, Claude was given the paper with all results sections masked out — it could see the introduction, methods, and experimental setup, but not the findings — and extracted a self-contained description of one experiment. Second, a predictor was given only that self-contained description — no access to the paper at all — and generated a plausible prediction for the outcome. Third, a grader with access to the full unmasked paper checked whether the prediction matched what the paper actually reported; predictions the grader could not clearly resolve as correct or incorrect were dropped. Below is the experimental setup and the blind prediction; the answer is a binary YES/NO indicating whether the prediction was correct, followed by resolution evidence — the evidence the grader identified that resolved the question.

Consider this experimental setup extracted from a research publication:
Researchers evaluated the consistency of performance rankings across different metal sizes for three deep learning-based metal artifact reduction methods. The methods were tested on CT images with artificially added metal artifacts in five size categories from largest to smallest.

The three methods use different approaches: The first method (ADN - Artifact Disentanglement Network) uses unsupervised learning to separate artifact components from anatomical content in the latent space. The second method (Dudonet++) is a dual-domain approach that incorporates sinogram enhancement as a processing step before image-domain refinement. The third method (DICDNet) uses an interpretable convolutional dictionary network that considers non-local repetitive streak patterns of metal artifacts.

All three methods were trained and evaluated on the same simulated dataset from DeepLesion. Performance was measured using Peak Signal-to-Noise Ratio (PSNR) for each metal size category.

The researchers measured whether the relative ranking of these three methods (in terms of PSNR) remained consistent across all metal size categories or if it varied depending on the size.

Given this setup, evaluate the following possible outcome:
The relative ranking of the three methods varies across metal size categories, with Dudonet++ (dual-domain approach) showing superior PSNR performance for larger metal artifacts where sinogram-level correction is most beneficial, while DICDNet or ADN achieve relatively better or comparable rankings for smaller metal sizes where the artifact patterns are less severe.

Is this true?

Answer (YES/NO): NO